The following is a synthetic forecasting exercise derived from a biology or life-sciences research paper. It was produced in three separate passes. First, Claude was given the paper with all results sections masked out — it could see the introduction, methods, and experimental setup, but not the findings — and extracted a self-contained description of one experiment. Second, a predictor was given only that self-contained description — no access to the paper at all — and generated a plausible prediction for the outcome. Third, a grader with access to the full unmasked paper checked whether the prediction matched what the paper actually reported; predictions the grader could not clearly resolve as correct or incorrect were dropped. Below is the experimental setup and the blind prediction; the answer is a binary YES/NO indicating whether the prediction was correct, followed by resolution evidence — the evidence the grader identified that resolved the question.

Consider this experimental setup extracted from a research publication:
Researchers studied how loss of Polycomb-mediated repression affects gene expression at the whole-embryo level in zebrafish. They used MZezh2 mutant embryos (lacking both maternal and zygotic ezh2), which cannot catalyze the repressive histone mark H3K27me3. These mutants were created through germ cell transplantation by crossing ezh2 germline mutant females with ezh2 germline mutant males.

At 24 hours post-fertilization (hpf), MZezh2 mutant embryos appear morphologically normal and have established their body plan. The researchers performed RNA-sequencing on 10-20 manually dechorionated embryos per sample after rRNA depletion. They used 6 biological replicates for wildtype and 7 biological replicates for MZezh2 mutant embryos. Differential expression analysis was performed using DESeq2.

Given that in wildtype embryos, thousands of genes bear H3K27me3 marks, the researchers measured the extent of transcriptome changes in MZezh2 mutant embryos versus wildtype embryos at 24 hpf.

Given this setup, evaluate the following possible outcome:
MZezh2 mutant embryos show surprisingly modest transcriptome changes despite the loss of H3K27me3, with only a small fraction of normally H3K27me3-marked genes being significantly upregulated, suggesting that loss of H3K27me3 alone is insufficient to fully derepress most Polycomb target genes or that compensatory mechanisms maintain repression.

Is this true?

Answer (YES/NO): YES